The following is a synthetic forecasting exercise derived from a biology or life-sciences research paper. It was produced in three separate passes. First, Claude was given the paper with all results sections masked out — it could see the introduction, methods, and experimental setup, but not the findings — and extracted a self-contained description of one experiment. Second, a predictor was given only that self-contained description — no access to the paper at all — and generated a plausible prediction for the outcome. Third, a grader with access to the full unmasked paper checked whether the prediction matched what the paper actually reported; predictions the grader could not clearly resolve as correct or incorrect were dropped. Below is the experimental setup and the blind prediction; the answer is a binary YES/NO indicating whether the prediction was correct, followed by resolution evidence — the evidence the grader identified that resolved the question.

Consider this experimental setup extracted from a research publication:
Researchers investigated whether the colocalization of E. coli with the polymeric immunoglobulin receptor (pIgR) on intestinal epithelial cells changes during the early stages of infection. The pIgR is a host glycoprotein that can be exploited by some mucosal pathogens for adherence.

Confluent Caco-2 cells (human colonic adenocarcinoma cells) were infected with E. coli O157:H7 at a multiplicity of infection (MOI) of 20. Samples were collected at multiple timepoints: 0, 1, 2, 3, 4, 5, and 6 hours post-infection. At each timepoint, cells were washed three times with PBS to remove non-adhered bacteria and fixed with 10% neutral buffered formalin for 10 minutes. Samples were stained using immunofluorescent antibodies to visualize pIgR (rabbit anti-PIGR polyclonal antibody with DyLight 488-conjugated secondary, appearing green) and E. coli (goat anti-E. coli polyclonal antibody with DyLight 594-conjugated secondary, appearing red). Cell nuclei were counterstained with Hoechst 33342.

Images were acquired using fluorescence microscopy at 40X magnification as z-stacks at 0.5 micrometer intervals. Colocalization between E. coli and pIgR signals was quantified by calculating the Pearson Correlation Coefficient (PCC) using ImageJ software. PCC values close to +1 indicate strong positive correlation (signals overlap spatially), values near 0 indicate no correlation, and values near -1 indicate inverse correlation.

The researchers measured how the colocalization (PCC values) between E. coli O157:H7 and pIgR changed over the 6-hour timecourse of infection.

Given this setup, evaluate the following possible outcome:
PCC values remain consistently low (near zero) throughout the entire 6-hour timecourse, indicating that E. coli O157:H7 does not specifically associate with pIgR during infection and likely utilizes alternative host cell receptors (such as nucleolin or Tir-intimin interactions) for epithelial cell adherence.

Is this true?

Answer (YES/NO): NO